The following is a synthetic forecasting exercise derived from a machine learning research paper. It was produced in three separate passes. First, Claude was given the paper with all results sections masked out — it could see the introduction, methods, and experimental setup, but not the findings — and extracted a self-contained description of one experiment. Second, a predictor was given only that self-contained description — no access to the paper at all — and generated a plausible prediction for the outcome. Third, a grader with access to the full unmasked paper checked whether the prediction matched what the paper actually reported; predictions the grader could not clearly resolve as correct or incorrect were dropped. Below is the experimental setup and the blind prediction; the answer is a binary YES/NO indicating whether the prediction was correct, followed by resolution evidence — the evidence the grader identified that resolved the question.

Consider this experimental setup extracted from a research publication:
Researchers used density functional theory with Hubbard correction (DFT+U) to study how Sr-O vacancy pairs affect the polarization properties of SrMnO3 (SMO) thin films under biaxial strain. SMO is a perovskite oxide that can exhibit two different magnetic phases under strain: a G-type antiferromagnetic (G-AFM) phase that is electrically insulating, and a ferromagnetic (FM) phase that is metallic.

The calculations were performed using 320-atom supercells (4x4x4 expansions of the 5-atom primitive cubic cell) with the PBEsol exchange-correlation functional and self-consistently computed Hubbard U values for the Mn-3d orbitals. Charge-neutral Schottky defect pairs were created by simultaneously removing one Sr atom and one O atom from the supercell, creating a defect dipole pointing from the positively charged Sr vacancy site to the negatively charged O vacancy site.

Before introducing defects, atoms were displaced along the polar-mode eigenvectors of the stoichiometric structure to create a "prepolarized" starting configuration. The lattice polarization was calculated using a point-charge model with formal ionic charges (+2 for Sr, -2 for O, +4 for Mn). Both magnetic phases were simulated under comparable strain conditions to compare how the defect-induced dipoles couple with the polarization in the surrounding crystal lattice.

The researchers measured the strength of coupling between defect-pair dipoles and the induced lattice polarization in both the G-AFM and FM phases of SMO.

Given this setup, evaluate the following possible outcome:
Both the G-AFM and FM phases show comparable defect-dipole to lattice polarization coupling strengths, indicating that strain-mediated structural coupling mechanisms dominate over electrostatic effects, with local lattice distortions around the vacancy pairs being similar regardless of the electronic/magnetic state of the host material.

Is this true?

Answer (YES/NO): NO